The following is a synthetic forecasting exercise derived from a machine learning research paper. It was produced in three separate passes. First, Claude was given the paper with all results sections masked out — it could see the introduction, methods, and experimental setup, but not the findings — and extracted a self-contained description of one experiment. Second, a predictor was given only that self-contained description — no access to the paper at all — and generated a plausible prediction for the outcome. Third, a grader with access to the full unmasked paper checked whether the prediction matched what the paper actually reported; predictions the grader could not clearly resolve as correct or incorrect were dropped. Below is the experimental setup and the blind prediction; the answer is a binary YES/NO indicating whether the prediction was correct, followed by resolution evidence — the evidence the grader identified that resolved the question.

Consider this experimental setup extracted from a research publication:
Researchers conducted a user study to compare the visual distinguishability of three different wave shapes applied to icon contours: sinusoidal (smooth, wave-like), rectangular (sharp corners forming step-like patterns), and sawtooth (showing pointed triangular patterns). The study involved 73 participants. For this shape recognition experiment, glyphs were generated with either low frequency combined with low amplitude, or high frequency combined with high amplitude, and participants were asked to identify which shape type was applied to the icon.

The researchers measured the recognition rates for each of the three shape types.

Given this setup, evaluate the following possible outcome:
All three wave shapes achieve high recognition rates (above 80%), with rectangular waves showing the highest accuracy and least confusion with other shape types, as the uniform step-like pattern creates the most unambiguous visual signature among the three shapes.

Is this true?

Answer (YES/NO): NO